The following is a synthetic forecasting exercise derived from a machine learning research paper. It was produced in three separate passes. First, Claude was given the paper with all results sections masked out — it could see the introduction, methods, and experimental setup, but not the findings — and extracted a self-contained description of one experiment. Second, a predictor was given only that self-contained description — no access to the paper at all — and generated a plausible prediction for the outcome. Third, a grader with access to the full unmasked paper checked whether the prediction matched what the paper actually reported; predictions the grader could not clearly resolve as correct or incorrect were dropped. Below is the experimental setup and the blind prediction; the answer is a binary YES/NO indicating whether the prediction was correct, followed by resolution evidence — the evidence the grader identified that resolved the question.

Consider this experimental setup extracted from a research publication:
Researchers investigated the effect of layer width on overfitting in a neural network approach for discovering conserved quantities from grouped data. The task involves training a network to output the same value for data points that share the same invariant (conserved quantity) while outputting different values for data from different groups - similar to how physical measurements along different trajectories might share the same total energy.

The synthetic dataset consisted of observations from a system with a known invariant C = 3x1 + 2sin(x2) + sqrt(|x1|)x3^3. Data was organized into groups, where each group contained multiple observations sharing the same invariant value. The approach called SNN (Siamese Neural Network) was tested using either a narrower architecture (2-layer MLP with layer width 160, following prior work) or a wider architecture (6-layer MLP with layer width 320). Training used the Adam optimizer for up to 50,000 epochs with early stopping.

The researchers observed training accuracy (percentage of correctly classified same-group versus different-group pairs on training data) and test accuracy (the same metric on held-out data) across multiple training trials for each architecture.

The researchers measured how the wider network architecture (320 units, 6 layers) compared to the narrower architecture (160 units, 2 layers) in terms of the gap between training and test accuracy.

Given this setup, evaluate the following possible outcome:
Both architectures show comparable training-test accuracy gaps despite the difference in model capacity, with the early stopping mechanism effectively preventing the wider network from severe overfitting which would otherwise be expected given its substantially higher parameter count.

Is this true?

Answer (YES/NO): NO